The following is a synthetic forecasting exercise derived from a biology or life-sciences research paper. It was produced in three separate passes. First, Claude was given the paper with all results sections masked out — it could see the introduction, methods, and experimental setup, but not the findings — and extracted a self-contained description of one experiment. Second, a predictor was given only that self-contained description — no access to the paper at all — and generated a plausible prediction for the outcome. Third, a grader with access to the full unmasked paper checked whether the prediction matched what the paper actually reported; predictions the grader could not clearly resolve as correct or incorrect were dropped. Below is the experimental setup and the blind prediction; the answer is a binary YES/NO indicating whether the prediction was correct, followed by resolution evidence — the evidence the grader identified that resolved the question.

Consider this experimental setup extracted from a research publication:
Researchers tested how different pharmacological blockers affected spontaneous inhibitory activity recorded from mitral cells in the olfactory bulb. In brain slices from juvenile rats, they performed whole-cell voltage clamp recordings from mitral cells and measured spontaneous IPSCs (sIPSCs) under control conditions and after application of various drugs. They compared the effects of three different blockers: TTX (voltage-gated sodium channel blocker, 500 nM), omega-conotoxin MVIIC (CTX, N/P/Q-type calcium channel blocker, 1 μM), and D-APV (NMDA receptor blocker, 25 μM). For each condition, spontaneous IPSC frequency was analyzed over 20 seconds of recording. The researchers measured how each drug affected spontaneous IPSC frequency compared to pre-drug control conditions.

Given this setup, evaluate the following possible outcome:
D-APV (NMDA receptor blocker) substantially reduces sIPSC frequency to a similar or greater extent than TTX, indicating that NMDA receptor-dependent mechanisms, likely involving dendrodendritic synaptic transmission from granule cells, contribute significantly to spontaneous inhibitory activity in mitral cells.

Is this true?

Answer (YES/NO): YES